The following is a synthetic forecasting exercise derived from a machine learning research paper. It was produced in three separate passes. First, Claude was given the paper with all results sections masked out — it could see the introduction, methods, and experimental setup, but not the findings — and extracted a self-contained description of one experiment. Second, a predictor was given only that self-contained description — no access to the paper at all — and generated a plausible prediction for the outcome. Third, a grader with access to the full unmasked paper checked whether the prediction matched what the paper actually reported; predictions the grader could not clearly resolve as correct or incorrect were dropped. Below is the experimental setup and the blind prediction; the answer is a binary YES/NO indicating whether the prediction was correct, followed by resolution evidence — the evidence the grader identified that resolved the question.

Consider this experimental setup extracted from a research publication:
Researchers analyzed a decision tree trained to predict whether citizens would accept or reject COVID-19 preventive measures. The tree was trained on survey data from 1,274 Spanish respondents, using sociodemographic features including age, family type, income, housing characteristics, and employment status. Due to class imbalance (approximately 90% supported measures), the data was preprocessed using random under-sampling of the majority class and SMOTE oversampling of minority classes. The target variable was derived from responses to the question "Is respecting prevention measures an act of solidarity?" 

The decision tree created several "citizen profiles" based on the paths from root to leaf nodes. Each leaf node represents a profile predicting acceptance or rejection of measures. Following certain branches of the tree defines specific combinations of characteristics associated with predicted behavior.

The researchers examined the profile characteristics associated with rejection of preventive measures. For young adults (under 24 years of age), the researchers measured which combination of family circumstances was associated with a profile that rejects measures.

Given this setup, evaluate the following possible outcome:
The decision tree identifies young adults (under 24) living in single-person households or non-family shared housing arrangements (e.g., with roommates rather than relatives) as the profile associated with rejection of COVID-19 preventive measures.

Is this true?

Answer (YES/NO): NO